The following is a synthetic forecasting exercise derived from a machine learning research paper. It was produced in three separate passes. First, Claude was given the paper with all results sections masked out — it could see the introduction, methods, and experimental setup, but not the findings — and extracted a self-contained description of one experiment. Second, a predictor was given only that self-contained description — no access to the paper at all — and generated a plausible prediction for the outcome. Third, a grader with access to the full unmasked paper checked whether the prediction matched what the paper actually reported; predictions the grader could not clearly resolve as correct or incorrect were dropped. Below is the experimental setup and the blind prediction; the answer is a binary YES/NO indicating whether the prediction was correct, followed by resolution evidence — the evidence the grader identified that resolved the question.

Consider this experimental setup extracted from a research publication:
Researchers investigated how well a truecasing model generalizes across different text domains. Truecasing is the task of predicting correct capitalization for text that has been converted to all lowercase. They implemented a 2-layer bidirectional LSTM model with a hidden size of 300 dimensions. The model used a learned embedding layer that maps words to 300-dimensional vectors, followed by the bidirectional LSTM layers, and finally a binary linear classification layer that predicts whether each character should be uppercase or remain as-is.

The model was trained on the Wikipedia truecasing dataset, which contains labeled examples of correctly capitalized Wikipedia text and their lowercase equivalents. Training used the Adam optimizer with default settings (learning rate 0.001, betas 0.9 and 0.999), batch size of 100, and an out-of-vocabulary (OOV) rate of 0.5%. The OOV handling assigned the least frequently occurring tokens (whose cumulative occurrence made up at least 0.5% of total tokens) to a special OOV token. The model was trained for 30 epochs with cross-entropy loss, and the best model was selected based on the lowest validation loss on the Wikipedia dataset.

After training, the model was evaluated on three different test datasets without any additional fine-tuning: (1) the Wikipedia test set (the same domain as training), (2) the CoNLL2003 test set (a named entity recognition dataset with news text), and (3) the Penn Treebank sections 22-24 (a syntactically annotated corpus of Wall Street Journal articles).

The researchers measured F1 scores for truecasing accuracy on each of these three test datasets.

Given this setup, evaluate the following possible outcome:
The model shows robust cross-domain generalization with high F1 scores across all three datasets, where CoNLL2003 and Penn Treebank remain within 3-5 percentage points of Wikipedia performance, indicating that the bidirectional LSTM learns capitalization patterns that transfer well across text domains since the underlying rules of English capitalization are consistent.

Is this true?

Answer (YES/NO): NO